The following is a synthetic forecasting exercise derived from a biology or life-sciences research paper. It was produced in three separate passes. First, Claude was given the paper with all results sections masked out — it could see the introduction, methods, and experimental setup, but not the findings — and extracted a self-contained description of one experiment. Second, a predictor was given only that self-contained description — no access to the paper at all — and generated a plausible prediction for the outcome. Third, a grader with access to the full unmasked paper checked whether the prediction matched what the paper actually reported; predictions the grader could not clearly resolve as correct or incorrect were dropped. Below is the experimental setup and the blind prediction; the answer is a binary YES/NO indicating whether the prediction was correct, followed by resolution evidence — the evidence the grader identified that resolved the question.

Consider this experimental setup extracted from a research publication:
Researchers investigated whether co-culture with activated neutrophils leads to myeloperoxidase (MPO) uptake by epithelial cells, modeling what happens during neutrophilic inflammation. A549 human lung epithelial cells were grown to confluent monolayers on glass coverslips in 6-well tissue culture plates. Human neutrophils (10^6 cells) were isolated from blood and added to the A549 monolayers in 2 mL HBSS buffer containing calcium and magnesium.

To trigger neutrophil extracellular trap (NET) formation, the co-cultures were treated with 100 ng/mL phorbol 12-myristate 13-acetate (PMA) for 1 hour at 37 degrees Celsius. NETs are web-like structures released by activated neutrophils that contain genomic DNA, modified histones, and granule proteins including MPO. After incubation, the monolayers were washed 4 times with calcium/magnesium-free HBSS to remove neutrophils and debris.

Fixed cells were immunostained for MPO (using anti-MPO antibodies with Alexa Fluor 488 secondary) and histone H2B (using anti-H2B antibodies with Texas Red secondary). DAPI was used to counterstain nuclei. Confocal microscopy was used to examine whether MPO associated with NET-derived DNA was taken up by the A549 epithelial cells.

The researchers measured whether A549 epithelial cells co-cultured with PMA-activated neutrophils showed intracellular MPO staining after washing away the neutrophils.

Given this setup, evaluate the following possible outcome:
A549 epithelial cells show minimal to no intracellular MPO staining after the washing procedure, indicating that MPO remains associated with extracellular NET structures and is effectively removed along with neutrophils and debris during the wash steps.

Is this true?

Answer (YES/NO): NO